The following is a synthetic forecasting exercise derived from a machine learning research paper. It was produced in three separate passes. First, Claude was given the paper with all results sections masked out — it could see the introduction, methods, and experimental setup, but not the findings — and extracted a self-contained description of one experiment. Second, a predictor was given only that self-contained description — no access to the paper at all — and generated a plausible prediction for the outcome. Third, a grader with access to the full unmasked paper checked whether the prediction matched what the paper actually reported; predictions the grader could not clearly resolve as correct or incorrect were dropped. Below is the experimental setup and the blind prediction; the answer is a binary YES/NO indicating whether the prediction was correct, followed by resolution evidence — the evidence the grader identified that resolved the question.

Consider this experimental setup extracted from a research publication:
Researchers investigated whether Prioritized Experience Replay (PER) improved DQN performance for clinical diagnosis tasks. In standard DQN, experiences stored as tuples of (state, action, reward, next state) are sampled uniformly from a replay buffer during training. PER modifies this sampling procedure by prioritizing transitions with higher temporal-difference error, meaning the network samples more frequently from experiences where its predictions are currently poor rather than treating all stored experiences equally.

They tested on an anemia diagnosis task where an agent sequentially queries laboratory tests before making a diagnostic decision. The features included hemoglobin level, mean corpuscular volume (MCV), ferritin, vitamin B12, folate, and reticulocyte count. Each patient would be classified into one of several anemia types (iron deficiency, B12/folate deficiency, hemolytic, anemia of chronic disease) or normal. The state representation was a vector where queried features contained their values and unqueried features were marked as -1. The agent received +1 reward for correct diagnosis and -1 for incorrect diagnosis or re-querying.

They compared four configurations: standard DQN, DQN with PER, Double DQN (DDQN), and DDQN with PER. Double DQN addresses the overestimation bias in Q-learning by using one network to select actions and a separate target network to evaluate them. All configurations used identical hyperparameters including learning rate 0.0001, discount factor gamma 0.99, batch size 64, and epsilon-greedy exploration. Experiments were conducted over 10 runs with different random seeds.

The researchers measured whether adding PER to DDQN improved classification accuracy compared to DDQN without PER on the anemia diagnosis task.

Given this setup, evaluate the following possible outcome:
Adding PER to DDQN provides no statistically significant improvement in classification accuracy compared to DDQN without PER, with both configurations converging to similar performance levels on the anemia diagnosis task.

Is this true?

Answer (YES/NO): NO